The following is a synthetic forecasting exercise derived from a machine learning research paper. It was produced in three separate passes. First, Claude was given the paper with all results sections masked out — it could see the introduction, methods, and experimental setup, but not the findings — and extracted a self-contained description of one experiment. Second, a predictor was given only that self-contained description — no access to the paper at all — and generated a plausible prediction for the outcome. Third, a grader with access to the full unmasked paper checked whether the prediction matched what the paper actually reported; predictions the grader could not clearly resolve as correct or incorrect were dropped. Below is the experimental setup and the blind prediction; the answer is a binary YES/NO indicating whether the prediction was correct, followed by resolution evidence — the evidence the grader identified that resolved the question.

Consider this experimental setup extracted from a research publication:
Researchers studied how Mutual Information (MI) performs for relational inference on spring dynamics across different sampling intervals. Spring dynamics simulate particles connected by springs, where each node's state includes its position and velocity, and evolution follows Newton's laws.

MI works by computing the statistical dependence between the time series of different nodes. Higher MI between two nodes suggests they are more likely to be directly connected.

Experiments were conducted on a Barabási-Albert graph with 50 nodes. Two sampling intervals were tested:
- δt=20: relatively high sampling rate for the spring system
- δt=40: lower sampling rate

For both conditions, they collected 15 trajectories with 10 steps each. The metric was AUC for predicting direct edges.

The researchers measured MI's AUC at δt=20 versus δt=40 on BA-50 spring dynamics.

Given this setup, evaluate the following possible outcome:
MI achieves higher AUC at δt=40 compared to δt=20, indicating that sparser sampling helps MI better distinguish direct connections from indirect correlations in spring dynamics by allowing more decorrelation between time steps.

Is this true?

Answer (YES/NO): YES